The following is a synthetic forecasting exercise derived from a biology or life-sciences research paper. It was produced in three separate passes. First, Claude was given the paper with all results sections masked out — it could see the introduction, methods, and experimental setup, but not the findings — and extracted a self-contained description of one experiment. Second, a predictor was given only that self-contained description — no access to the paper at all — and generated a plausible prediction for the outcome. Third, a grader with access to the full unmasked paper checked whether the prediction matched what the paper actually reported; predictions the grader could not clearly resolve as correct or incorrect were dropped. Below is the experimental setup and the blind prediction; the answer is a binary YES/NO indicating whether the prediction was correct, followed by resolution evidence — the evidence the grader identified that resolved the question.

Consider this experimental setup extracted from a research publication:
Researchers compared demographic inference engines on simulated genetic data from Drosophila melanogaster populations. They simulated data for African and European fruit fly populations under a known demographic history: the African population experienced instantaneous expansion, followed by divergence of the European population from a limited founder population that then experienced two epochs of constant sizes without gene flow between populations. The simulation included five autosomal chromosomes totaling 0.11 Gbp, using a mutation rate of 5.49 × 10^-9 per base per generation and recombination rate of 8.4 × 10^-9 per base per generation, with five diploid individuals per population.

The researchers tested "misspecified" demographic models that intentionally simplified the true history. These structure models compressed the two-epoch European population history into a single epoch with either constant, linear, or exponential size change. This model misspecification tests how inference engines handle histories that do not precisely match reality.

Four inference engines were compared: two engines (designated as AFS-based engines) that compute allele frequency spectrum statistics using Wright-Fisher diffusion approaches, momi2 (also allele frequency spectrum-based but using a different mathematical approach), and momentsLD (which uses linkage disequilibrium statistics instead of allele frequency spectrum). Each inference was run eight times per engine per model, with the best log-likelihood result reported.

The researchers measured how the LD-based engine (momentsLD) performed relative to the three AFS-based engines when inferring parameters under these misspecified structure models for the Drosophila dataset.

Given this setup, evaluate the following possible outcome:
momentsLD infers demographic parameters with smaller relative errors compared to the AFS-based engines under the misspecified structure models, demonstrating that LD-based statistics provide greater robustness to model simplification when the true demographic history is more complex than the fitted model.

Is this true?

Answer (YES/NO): YES